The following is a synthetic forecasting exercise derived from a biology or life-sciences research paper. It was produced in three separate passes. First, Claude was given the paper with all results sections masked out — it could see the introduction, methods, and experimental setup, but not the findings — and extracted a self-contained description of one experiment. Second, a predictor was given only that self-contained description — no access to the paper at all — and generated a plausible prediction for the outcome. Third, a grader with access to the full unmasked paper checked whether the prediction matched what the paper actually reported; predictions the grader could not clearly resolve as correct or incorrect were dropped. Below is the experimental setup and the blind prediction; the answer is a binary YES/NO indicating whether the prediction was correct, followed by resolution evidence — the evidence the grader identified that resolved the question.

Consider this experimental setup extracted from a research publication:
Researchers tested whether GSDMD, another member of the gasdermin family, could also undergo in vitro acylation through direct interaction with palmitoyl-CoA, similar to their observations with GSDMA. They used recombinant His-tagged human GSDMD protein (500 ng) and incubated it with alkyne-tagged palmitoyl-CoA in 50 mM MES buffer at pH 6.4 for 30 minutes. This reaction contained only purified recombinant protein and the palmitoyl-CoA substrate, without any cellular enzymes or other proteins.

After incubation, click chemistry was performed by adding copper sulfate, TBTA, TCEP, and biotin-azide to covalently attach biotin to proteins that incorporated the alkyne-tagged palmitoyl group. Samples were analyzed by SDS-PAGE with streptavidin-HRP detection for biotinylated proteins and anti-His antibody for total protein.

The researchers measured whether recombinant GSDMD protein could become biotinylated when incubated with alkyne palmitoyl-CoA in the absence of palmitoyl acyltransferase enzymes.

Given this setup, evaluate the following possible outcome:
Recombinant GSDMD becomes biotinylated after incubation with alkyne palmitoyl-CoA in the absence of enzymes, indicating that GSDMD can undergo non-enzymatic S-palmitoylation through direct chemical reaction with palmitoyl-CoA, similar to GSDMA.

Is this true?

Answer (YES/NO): YES